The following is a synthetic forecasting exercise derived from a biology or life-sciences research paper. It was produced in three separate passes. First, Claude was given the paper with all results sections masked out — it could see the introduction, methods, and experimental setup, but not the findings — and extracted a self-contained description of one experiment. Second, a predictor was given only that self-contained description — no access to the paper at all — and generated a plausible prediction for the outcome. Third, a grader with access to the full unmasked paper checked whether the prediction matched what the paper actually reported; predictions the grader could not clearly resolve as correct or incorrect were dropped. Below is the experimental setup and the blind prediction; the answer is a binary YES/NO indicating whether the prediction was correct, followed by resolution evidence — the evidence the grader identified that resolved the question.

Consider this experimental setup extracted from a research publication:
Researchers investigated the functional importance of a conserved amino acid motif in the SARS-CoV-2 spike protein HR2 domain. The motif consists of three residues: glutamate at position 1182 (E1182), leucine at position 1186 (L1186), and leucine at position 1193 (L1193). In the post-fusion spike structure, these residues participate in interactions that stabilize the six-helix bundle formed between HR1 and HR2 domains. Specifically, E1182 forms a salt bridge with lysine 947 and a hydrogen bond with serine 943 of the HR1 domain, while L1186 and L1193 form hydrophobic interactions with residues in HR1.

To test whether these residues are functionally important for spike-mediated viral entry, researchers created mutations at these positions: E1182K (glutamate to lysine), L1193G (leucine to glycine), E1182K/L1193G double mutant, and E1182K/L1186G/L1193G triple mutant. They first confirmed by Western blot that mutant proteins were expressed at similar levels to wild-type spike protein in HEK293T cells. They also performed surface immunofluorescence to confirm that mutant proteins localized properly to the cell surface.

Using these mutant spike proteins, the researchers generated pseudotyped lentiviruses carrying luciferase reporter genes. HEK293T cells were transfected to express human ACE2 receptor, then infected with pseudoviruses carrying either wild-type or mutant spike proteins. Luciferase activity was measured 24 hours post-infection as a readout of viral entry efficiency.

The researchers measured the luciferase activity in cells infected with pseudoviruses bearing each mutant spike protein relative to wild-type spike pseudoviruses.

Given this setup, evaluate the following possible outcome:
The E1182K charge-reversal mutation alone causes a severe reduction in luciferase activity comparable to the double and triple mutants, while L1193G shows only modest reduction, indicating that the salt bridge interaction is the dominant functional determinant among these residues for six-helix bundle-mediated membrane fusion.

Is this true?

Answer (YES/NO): NO